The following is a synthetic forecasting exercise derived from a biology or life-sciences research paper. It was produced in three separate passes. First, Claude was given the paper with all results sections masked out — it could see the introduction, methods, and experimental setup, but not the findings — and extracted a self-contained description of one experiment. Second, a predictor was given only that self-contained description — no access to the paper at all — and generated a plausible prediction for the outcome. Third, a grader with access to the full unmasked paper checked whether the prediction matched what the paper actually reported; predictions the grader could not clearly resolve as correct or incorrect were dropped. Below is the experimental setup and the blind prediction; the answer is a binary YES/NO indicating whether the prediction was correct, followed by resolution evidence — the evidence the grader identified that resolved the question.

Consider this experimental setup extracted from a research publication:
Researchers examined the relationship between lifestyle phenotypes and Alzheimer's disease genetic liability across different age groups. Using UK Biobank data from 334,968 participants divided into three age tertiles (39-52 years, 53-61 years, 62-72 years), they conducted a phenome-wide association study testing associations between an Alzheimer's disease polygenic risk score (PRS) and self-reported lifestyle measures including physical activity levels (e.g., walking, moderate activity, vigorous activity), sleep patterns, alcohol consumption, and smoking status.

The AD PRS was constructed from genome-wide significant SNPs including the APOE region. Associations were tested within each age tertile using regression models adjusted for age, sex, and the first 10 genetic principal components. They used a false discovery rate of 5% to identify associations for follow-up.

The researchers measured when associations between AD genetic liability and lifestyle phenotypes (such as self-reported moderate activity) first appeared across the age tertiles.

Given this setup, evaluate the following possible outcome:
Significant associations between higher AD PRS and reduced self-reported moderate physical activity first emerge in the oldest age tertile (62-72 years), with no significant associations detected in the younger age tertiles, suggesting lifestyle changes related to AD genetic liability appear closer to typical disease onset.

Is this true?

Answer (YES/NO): NO